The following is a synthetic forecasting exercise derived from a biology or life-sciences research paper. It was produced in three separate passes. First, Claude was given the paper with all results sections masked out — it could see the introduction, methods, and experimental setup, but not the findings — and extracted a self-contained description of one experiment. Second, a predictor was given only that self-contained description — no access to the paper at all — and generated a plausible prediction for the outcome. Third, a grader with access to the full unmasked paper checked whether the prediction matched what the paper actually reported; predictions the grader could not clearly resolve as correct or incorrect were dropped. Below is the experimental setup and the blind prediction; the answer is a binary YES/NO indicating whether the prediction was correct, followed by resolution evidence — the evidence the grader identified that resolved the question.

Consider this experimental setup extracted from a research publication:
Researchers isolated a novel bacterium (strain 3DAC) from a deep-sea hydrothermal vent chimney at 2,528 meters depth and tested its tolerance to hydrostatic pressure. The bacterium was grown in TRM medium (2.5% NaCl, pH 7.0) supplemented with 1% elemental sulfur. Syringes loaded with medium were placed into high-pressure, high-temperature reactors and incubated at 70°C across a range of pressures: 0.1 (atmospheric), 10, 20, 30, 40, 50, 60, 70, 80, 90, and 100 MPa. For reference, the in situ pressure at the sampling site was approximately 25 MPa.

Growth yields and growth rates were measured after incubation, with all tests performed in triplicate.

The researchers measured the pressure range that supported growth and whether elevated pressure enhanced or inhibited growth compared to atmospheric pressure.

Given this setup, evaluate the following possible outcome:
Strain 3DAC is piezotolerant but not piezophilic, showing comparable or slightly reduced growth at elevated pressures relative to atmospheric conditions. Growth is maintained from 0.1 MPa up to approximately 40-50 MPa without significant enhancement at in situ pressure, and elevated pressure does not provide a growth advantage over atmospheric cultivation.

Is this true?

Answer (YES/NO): NO